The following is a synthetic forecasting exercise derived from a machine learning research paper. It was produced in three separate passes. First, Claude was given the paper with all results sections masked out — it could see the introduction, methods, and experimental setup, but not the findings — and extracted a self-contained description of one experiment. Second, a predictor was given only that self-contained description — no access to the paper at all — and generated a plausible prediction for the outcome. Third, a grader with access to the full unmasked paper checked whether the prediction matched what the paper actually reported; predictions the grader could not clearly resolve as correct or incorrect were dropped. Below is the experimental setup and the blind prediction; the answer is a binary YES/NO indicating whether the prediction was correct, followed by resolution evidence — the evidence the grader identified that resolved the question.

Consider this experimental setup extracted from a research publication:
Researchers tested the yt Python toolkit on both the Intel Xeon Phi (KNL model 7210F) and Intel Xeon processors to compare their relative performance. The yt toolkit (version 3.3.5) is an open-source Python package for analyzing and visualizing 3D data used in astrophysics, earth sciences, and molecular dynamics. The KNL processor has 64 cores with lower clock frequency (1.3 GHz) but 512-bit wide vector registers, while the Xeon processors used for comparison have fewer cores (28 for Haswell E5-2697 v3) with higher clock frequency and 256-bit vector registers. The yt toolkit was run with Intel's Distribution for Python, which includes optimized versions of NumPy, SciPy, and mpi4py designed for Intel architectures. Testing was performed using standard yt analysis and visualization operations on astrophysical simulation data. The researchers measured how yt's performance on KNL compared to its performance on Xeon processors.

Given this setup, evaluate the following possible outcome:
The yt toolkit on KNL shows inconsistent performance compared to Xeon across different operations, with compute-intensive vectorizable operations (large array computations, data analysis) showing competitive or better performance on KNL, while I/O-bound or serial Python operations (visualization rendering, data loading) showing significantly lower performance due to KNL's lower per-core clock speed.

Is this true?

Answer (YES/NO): NO